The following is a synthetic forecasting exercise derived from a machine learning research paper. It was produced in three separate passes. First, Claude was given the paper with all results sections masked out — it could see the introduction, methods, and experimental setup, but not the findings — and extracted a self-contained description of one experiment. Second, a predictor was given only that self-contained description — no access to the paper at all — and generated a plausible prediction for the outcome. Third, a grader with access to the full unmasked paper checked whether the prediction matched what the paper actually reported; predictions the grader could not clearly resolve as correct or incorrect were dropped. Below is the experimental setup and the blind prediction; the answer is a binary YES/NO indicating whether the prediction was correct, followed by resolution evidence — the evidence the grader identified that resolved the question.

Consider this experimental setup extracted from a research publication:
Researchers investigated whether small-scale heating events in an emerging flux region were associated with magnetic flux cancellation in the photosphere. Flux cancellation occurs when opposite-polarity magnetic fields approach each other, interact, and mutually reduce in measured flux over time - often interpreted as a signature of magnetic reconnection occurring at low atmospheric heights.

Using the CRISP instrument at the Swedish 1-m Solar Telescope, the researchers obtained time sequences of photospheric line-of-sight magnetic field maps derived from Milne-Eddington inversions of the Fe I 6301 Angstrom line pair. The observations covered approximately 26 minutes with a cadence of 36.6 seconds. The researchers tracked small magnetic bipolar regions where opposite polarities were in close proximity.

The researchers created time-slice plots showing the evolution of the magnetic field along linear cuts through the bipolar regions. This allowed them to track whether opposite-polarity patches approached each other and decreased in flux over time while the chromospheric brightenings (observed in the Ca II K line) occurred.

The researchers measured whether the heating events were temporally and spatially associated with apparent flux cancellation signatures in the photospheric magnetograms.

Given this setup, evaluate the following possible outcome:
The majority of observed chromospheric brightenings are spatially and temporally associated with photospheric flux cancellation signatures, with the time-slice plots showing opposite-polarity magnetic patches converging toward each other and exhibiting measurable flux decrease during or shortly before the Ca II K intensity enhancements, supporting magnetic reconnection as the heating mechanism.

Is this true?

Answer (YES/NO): YES